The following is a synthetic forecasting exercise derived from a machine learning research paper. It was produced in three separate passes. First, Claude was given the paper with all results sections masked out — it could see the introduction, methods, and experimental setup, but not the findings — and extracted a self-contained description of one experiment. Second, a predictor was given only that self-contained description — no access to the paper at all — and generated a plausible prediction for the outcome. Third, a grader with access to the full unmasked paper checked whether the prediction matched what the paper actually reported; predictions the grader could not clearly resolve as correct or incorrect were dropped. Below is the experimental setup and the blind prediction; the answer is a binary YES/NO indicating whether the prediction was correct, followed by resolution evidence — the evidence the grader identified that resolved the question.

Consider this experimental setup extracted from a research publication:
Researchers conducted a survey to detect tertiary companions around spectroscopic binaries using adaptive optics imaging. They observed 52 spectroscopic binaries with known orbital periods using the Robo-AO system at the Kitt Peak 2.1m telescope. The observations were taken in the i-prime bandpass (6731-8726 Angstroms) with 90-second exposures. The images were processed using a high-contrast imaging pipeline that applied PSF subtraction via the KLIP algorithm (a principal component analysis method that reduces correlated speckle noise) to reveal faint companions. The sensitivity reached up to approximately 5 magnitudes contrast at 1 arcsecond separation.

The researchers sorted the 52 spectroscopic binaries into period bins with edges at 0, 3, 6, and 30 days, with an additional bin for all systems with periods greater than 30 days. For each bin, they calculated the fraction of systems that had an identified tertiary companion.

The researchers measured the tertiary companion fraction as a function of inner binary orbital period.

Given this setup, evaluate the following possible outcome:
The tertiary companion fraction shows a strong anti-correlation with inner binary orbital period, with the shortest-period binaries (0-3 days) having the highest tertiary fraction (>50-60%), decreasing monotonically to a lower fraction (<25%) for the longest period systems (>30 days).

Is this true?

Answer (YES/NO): NO